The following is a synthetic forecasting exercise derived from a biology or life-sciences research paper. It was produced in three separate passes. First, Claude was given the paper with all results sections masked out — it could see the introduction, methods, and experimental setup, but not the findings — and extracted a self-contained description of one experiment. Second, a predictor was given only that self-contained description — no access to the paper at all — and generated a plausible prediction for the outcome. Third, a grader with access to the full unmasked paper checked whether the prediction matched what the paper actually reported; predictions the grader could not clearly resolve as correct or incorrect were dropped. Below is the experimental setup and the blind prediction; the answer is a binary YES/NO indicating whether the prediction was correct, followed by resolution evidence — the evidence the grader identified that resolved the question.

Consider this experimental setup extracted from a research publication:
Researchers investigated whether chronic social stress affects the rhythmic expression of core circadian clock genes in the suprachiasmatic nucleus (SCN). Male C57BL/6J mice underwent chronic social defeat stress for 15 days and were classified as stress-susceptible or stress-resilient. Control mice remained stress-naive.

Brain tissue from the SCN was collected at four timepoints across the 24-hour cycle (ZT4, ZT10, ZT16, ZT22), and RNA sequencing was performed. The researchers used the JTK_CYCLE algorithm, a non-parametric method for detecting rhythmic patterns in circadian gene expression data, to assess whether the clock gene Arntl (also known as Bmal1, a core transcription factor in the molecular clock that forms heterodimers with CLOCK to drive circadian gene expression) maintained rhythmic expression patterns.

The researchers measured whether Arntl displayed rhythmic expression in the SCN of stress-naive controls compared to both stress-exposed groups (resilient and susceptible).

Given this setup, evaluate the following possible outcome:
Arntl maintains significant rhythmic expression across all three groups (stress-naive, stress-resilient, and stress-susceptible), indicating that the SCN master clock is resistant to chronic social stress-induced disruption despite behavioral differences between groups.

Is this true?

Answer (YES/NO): NO